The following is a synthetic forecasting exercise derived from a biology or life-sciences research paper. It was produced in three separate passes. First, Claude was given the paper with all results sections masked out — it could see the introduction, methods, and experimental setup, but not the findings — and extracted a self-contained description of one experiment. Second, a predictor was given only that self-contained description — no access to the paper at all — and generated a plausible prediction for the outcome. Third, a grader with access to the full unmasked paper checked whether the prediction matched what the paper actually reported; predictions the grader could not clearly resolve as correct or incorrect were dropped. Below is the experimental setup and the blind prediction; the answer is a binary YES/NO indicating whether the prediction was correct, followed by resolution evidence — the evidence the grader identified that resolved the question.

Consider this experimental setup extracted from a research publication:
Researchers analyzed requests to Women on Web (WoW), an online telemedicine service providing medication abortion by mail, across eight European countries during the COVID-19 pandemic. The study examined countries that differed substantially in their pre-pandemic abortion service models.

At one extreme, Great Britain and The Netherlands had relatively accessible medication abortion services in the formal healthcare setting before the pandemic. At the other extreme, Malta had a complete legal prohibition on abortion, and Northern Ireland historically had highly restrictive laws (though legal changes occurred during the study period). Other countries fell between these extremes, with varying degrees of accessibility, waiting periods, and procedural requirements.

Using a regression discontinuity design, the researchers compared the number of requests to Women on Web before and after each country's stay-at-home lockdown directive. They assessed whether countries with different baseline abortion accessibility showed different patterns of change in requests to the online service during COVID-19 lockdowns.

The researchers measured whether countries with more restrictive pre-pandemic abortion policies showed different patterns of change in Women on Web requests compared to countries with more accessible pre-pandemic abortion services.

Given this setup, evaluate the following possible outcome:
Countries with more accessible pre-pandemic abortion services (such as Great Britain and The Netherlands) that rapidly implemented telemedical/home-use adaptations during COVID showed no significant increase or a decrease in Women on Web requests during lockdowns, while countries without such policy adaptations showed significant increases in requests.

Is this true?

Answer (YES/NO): NO